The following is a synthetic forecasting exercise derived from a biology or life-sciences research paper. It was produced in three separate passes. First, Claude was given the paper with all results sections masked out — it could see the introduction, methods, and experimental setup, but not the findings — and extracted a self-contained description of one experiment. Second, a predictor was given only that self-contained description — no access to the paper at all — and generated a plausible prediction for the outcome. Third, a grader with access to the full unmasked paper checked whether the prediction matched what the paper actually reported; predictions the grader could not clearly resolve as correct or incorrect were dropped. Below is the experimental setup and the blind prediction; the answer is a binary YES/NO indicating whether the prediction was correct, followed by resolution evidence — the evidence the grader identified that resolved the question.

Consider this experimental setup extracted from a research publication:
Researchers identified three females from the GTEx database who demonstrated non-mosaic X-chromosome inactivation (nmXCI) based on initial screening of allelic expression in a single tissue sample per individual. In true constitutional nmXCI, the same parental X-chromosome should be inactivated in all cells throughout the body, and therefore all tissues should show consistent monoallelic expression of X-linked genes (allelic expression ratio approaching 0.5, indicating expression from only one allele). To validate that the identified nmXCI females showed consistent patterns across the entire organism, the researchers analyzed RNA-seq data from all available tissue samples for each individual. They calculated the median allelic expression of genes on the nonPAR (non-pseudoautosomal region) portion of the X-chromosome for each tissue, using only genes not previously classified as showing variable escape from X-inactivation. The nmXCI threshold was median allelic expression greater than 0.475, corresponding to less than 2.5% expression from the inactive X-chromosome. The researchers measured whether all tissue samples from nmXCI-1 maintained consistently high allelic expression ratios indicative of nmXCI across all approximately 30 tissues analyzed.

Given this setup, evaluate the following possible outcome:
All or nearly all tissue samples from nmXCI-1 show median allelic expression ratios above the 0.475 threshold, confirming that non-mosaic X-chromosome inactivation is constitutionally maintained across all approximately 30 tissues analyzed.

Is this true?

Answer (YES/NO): YES